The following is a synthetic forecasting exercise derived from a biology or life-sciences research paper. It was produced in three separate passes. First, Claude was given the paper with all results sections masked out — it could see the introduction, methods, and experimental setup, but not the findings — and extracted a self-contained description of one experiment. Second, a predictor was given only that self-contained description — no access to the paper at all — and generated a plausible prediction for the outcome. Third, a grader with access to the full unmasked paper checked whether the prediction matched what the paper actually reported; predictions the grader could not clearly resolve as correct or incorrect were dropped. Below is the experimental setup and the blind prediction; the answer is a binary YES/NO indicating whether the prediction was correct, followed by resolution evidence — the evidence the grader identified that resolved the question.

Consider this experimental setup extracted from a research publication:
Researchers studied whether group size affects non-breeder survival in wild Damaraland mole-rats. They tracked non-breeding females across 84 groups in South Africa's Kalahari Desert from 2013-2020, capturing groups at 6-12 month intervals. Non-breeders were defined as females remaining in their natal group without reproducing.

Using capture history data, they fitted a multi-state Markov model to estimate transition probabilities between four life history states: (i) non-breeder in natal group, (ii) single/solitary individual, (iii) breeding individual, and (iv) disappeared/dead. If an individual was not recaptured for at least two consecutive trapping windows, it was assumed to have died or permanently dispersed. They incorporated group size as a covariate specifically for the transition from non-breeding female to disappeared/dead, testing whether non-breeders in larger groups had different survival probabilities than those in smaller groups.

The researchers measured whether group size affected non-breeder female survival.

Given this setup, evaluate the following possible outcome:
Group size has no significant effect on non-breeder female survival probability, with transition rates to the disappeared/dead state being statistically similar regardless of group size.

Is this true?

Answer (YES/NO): YES